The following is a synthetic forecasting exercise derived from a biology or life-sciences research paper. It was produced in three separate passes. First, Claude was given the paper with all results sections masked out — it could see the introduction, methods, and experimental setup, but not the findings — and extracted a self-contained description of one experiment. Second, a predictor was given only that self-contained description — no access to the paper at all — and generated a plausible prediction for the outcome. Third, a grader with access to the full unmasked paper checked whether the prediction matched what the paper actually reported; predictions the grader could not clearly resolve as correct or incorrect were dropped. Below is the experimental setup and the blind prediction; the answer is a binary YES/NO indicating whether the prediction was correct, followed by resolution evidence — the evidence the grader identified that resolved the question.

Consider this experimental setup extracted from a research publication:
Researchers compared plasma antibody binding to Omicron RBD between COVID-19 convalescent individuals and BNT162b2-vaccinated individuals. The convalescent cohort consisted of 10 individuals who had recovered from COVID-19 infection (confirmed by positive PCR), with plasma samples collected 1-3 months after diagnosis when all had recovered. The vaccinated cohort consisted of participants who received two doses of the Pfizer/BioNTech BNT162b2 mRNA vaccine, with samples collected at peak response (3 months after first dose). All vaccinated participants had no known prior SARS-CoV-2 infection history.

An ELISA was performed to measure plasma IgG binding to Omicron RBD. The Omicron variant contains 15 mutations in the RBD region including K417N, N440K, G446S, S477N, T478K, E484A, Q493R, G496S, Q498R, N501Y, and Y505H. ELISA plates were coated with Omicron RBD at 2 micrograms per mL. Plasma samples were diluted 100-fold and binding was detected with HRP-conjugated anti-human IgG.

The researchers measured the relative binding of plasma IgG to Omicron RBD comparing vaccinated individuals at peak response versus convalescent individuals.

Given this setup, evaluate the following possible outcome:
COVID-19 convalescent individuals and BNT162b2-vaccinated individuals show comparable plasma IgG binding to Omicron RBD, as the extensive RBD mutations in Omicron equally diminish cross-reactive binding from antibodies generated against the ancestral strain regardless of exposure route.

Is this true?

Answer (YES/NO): NO